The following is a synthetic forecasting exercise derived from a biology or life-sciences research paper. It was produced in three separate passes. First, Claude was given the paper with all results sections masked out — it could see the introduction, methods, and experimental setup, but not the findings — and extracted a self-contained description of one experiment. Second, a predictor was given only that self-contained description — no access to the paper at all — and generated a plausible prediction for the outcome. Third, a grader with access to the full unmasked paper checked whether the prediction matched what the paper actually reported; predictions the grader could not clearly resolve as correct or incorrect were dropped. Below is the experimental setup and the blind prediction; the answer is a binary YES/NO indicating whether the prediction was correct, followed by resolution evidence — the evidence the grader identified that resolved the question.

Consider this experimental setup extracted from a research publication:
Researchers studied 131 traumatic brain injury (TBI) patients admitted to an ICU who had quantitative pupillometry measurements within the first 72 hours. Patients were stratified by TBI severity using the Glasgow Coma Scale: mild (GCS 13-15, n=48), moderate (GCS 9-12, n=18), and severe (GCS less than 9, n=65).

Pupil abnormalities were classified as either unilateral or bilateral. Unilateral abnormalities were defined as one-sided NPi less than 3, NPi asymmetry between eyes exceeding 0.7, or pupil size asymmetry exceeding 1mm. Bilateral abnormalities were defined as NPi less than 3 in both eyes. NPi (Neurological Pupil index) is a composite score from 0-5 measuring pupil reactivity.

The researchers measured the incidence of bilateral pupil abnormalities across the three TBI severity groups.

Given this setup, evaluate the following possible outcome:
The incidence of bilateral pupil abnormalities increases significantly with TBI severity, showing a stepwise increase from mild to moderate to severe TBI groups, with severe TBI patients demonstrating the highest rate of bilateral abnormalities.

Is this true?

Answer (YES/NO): NO